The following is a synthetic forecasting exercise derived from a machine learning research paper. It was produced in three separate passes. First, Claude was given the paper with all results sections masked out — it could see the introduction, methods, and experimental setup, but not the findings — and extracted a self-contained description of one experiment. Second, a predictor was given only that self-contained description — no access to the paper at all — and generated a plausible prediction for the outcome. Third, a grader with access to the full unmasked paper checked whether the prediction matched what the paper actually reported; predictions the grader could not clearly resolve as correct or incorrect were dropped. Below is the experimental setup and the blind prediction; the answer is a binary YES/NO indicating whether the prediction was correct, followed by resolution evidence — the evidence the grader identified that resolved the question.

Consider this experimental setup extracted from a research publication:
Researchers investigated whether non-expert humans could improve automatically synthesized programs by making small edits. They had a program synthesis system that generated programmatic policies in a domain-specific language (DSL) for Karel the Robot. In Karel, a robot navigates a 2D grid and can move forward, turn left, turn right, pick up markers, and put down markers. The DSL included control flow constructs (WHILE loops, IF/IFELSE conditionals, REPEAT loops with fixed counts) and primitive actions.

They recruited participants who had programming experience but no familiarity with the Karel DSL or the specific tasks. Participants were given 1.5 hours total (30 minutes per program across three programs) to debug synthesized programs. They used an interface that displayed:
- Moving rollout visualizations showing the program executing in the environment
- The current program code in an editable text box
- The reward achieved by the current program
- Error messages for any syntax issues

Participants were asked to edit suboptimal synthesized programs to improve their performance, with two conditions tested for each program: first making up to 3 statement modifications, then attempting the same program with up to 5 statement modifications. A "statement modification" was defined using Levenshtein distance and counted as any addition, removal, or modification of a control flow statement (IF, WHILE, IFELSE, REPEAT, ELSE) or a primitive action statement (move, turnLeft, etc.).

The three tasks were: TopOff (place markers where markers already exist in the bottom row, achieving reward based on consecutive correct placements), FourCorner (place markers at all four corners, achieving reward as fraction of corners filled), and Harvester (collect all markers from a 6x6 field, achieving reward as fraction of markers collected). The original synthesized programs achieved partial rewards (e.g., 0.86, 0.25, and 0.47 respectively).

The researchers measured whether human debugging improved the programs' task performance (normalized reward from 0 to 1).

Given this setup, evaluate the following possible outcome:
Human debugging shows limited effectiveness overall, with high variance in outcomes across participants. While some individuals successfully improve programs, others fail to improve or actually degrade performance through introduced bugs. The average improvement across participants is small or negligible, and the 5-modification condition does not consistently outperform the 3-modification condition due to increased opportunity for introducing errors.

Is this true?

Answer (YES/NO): NO